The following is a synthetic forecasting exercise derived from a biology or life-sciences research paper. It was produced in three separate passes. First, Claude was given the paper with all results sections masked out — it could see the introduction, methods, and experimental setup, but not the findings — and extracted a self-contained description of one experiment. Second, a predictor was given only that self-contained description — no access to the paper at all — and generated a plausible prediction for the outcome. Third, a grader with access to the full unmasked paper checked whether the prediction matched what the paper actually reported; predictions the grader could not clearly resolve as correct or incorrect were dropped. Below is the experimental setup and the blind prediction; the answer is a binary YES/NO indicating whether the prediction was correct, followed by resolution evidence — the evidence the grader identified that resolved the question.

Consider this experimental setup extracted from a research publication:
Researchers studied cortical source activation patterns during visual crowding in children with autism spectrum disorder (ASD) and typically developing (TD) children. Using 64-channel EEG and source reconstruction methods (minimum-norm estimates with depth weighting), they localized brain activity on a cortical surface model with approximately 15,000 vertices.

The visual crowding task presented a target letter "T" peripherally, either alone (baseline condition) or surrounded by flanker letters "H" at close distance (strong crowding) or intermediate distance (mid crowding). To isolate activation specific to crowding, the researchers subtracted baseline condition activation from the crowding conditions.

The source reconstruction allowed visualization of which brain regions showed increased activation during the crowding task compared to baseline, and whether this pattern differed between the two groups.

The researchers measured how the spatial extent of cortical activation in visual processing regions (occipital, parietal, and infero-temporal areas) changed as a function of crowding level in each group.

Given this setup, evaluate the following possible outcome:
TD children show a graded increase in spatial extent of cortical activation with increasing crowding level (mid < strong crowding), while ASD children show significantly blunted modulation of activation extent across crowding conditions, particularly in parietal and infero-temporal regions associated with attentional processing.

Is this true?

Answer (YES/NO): YES